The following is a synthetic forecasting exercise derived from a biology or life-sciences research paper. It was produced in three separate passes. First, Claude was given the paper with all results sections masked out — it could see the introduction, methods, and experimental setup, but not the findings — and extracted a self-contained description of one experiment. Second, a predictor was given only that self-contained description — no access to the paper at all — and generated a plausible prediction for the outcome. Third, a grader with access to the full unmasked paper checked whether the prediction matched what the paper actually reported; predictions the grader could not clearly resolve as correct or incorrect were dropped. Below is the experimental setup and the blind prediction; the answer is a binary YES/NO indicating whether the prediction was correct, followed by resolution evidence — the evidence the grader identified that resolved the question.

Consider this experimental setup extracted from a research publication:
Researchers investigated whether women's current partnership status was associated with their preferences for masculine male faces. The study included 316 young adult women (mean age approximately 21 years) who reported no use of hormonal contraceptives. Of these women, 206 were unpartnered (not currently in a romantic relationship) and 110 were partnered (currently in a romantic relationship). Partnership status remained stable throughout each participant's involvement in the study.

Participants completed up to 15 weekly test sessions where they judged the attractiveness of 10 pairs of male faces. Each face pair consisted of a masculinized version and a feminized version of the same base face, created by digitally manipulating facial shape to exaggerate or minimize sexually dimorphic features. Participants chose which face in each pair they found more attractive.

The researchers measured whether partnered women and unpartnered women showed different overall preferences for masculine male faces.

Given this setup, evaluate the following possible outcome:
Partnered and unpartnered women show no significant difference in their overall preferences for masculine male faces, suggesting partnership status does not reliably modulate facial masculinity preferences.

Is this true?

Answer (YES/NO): NO